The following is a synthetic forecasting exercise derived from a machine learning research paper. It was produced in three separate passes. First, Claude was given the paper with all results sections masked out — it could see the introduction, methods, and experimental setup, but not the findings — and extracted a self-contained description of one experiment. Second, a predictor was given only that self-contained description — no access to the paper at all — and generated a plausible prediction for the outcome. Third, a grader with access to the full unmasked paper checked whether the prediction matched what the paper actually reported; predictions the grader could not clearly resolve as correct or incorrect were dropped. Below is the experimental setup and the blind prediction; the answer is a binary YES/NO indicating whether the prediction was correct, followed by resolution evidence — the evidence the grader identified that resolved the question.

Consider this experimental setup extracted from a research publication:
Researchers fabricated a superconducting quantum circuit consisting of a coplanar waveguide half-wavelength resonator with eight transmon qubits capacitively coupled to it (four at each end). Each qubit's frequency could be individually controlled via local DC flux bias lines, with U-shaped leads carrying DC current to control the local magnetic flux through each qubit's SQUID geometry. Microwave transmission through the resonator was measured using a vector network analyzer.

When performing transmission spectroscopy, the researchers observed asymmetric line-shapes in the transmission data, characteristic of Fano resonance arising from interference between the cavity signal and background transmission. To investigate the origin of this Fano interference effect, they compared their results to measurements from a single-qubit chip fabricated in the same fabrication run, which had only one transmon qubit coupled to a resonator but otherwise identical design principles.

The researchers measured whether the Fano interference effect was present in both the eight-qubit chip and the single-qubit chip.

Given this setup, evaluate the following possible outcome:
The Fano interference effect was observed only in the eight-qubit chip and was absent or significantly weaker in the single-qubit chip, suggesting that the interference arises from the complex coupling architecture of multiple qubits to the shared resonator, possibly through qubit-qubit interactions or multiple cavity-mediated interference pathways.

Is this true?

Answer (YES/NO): NO